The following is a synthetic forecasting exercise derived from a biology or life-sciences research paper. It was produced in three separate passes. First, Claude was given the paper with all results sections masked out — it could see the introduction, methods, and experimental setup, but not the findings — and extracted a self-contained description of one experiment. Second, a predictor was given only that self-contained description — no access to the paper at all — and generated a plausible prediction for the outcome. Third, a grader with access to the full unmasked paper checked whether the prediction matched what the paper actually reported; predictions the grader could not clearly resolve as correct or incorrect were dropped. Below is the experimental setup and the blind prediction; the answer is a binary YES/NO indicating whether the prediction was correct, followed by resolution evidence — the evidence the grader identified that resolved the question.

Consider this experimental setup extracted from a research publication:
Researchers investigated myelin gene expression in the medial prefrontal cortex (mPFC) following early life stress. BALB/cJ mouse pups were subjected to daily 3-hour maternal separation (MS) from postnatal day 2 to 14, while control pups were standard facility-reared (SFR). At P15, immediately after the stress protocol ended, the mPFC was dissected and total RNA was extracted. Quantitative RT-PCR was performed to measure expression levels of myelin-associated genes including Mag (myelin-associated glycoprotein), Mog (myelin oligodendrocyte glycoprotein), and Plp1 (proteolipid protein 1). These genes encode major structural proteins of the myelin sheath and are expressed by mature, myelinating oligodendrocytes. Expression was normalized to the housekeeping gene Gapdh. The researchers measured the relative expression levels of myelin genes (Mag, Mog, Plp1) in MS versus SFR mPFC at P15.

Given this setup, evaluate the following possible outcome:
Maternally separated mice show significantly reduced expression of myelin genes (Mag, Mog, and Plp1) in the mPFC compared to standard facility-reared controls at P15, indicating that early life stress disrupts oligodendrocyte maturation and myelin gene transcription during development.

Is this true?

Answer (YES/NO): NO